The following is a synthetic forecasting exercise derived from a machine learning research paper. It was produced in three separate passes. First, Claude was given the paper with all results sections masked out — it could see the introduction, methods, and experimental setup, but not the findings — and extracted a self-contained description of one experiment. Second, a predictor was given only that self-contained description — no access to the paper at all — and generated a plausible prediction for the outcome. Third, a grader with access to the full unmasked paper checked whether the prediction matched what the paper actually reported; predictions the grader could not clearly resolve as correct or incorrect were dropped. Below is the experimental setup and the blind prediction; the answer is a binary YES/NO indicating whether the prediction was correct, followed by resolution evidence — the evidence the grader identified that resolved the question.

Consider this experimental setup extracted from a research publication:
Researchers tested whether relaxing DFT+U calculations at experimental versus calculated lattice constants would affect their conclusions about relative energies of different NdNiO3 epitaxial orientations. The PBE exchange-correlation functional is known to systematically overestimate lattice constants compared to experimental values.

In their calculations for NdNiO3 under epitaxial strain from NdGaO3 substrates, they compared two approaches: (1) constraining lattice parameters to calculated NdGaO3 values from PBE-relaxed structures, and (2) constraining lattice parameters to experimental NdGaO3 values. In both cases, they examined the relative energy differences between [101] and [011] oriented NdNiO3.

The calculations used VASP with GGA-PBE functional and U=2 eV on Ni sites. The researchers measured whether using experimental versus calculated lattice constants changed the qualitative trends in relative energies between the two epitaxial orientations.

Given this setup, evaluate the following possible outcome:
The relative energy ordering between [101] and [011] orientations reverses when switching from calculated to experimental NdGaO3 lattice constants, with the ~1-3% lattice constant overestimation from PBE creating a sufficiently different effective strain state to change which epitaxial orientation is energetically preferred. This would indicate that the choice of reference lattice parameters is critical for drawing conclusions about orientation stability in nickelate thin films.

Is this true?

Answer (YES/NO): NO